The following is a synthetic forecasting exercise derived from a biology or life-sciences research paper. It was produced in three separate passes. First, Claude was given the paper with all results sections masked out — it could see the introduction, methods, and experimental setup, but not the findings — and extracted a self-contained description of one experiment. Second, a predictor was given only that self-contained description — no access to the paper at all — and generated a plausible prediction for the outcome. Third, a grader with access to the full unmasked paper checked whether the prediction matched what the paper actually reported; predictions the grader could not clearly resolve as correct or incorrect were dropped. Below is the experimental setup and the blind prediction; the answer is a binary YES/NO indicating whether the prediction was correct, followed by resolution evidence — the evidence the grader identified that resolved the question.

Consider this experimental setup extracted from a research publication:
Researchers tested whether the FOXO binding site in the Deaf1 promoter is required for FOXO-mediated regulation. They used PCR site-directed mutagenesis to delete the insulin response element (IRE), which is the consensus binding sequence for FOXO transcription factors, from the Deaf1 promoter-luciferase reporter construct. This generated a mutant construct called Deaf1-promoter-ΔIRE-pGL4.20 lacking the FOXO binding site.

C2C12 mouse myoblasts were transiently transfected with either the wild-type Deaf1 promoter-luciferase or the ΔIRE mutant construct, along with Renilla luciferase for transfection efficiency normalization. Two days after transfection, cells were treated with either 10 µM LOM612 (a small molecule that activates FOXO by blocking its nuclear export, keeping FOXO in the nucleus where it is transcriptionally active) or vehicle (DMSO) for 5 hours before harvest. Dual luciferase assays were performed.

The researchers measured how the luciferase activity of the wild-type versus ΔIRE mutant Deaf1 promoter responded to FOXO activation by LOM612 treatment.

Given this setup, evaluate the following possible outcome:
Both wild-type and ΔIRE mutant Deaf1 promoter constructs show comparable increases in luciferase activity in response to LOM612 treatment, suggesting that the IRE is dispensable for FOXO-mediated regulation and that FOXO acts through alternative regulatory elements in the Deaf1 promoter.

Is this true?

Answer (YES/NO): NO